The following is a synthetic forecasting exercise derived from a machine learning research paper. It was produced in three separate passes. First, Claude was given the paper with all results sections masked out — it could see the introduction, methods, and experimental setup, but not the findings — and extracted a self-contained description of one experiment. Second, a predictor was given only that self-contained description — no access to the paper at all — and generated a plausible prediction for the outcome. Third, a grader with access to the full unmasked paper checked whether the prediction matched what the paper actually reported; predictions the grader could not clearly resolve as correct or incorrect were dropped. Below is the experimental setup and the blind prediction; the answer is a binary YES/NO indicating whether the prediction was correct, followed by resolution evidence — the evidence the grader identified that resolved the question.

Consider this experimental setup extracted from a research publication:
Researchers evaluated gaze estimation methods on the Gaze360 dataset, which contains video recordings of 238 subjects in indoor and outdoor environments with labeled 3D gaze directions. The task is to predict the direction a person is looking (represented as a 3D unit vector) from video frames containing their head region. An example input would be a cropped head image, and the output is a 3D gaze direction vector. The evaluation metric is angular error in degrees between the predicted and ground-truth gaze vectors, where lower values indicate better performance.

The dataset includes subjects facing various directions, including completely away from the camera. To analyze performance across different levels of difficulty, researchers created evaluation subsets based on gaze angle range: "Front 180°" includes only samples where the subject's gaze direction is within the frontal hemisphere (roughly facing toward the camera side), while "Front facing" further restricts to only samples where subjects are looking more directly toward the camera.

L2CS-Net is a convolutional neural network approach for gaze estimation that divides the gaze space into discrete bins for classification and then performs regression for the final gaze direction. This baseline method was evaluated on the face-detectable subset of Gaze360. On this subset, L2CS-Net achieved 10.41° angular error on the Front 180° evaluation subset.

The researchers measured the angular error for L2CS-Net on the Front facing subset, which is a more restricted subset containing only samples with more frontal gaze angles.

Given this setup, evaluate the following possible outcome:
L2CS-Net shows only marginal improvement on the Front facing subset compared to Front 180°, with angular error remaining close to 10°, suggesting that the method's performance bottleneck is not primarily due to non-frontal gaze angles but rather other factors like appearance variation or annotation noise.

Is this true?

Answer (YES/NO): NO